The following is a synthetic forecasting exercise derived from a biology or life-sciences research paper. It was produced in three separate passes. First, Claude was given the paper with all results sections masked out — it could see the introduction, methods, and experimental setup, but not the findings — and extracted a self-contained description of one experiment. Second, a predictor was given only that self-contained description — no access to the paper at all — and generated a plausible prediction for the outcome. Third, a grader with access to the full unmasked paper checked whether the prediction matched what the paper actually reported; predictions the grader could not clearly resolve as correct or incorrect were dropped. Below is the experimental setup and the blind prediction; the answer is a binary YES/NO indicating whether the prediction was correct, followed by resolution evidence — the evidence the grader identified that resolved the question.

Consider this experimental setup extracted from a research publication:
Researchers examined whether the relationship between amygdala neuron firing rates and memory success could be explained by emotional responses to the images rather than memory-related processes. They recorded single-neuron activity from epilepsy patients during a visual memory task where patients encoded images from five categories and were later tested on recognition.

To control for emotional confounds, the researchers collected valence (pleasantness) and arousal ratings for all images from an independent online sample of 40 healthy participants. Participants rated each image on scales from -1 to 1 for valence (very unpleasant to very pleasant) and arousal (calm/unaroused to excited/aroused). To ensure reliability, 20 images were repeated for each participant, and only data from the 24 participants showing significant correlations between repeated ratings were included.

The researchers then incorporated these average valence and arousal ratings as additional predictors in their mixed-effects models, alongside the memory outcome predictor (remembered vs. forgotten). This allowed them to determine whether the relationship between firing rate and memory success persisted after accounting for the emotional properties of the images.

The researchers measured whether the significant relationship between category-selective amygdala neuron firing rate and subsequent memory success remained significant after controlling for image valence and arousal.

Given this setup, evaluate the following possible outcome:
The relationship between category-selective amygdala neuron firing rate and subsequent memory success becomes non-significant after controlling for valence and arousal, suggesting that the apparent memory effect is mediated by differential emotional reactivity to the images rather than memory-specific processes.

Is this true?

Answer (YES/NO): NO